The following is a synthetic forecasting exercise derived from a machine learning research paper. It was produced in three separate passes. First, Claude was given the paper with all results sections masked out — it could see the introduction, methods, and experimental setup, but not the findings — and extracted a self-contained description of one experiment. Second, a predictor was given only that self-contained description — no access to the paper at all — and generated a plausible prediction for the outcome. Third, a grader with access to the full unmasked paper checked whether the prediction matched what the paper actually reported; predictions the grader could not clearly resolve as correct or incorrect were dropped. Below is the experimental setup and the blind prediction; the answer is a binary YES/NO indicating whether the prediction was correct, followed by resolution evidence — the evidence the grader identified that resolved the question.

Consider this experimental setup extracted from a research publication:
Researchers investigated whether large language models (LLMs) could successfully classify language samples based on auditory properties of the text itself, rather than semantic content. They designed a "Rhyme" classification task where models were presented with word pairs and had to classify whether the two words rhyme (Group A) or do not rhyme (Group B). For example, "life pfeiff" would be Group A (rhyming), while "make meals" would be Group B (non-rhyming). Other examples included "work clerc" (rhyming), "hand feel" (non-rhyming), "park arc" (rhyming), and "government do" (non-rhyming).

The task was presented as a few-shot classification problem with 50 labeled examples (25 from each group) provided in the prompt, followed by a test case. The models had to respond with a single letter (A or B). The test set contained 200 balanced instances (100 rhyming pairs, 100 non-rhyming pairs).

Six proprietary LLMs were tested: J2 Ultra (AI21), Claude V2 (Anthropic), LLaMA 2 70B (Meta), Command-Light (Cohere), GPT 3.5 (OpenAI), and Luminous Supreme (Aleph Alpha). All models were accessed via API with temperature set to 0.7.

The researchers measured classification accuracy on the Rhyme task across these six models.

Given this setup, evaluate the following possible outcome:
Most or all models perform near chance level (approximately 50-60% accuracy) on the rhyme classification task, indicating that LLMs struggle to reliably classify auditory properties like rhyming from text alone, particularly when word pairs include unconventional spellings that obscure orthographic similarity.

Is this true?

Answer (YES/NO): NO